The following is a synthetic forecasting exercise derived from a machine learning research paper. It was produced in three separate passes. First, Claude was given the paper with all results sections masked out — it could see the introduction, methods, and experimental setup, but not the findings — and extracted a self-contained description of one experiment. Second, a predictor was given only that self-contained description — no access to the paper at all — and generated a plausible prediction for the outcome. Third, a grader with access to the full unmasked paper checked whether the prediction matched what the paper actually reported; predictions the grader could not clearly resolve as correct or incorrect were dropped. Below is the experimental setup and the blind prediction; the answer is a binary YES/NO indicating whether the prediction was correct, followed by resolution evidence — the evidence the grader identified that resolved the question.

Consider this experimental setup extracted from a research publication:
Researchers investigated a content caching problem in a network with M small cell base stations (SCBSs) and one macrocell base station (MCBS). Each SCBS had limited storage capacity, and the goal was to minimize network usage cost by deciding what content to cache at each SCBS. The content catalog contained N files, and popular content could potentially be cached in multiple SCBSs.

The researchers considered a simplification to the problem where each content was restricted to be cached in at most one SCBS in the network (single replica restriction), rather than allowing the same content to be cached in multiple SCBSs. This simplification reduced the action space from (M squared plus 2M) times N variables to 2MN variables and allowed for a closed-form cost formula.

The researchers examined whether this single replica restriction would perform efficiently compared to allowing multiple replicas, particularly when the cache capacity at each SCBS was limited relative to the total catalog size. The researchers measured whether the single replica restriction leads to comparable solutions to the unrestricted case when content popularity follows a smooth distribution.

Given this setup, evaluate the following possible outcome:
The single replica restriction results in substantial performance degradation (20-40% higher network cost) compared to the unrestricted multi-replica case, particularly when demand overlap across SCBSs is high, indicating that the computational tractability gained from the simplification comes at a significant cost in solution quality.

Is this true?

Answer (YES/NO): NO